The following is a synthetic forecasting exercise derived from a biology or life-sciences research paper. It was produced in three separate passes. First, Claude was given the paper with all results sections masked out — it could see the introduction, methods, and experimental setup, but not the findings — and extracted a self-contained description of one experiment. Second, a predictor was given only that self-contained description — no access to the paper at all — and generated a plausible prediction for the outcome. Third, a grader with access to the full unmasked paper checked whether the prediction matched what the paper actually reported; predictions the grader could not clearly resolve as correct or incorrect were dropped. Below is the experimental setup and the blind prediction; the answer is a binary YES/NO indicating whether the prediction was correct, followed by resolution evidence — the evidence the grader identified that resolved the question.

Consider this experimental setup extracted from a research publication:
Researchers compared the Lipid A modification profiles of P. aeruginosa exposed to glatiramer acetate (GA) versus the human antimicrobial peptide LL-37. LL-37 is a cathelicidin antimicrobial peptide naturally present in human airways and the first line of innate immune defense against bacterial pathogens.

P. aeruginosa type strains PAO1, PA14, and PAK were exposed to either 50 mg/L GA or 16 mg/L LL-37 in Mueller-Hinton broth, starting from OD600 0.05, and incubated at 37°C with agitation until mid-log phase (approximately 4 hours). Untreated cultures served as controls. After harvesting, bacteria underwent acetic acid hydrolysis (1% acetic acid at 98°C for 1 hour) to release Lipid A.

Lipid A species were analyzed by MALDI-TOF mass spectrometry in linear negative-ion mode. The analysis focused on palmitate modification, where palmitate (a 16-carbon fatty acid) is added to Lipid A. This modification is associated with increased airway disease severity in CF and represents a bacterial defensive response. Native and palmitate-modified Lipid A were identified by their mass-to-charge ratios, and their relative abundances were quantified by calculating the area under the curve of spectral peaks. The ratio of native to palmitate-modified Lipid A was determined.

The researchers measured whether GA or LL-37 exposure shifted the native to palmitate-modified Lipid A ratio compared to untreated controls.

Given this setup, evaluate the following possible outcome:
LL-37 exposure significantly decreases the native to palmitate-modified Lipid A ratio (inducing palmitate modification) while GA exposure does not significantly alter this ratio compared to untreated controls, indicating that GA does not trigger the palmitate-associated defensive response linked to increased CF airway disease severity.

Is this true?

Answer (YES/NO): NO